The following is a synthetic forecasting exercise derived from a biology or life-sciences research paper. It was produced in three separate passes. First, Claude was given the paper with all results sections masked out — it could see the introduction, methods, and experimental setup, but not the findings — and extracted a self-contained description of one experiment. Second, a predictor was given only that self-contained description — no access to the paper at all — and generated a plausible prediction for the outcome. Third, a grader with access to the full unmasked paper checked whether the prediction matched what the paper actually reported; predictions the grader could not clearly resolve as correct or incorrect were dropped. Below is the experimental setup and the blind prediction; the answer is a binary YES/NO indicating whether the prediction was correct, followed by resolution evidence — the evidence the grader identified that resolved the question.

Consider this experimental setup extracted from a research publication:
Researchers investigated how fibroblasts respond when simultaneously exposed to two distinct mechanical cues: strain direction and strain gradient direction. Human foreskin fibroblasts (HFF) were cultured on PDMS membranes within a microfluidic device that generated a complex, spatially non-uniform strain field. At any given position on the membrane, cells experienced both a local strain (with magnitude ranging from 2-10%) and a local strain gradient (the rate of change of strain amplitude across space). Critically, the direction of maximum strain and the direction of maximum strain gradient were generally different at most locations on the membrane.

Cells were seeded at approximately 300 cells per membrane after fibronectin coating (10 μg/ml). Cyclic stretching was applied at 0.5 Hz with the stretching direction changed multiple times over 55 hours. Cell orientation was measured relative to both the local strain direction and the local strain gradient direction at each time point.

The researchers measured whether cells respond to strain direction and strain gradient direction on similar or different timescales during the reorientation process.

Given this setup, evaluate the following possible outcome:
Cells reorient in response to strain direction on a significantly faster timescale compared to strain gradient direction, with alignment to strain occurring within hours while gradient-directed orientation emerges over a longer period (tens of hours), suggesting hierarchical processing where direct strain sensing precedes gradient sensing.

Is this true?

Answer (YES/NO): NO